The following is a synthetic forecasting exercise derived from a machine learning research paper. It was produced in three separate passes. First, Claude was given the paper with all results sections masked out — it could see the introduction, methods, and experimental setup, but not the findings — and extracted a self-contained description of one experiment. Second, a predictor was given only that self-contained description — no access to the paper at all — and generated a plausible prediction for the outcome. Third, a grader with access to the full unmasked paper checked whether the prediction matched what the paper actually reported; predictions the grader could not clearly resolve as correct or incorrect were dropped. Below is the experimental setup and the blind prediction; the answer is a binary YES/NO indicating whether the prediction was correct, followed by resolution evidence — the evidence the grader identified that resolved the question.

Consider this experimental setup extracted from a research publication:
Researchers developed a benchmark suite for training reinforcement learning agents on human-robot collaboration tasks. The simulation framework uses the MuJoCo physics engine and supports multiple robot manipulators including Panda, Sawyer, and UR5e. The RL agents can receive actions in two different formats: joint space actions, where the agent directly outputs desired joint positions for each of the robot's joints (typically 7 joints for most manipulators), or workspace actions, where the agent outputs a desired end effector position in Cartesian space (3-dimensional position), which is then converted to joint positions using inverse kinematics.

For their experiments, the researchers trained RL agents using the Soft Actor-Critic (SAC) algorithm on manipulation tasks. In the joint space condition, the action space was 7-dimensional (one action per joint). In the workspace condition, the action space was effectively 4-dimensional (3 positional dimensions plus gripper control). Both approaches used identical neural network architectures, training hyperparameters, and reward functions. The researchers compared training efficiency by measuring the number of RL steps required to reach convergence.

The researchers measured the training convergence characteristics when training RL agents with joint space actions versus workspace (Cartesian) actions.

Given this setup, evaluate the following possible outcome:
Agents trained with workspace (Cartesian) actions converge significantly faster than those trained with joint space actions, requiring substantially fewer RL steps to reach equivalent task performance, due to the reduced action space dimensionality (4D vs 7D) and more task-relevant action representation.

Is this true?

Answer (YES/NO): YES